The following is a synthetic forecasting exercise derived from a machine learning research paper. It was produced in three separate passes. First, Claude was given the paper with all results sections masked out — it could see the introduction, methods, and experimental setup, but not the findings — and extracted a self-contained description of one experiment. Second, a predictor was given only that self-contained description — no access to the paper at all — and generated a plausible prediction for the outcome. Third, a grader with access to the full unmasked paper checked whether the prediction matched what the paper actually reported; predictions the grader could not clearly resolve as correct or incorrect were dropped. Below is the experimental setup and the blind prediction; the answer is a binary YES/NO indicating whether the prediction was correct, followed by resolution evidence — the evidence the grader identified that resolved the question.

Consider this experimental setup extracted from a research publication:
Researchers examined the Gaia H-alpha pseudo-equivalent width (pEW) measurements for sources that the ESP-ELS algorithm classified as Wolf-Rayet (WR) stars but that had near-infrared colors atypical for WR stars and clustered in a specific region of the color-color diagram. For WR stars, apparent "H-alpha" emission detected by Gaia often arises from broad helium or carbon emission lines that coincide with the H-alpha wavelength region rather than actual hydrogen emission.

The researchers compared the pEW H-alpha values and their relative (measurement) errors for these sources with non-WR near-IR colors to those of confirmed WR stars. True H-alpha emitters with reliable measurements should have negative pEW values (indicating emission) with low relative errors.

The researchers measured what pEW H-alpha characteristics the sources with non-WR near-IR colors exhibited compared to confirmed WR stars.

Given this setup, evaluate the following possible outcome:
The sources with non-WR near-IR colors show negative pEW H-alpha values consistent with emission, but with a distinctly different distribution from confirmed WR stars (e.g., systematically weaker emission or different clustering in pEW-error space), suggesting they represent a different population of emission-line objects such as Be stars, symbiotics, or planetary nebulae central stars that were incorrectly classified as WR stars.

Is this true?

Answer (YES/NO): NO